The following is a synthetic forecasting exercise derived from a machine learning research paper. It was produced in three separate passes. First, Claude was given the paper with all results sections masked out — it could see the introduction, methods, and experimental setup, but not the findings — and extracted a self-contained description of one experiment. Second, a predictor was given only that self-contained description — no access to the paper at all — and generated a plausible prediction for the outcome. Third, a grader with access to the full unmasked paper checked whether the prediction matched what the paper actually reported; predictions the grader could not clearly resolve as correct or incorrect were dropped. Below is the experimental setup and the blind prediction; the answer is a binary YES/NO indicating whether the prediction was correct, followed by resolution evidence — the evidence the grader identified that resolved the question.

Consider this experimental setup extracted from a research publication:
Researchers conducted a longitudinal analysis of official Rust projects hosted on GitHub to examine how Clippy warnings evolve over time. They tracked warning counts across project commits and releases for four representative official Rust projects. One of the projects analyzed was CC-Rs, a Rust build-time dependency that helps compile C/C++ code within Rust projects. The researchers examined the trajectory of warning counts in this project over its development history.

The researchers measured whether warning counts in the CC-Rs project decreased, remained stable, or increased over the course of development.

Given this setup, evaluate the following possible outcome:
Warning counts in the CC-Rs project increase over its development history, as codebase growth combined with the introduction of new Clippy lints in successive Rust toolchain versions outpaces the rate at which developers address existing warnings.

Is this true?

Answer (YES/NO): YES